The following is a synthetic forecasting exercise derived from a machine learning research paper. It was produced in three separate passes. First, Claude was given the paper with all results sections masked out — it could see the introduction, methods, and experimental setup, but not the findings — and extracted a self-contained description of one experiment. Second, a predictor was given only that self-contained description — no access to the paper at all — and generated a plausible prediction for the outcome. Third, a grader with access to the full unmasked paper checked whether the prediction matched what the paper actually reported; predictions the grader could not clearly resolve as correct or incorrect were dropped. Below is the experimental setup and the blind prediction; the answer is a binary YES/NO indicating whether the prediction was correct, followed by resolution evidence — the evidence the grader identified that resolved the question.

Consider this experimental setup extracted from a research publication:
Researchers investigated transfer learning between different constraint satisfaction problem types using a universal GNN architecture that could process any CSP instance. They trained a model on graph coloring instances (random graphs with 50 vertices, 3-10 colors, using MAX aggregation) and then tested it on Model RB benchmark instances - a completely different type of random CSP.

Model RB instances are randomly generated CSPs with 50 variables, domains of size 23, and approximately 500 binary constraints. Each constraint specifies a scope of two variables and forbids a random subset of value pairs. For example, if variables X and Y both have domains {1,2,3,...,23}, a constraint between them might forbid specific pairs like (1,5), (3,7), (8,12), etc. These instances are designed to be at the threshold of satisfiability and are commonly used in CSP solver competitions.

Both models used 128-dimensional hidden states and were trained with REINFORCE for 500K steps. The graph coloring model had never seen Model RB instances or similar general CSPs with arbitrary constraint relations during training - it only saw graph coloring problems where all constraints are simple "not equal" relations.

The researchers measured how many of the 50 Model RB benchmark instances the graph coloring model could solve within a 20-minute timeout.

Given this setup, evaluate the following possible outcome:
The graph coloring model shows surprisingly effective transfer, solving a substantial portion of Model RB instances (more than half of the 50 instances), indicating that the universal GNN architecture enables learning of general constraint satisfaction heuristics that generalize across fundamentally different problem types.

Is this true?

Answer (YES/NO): NO